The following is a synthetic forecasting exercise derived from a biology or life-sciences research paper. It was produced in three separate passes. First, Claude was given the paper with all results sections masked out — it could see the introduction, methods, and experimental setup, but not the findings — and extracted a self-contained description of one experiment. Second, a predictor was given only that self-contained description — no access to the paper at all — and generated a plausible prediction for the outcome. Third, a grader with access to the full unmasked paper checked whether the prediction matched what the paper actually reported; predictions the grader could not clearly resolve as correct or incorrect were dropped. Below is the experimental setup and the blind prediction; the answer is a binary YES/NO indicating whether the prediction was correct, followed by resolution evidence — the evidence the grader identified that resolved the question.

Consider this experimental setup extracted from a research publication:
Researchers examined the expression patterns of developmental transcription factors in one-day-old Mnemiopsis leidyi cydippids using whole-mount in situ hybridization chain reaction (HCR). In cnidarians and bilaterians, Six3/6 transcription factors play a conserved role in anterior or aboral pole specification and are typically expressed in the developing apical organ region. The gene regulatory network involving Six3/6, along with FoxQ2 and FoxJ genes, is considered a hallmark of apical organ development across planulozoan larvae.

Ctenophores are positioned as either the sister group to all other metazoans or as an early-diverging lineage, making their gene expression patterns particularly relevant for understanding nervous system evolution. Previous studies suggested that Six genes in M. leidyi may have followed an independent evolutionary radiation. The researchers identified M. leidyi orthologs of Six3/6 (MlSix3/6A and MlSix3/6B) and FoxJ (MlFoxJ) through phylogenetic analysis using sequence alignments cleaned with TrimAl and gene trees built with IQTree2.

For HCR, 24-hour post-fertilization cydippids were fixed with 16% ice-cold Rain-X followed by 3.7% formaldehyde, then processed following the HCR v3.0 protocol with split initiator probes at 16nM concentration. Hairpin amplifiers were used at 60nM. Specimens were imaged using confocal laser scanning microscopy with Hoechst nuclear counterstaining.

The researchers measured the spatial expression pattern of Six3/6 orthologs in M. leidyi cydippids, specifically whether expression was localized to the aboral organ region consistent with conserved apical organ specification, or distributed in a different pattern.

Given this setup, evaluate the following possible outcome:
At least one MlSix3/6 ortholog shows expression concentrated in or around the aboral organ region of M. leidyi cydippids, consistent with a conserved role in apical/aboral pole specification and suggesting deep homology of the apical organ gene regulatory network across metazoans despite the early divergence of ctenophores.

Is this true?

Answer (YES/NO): NO